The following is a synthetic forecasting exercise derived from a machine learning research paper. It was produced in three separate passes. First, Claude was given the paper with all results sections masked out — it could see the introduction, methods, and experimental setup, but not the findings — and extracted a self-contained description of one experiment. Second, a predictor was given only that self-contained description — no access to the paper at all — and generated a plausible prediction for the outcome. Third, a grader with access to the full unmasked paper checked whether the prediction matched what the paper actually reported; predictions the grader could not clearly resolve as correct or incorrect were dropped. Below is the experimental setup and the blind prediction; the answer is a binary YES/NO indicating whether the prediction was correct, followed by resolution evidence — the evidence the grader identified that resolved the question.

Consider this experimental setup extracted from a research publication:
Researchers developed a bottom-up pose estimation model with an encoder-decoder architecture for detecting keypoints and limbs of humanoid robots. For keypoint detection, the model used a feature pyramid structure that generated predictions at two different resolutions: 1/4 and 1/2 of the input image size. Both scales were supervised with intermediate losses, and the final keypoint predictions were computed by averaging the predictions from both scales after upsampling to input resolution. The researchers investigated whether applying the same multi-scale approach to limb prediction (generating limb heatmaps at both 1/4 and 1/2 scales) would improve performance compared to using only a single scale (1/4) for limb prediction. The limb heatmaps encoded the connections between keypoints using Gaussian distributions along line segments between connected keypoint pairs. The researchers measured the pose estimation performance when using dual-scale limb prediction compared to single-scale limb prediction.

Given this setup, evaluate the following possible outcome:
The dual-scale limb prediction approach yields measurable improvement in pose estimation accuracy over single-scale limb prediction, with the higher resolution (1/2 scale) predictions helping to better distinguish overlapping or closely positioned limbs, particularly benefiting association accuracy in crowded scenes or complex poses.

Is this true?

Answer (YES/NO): NO